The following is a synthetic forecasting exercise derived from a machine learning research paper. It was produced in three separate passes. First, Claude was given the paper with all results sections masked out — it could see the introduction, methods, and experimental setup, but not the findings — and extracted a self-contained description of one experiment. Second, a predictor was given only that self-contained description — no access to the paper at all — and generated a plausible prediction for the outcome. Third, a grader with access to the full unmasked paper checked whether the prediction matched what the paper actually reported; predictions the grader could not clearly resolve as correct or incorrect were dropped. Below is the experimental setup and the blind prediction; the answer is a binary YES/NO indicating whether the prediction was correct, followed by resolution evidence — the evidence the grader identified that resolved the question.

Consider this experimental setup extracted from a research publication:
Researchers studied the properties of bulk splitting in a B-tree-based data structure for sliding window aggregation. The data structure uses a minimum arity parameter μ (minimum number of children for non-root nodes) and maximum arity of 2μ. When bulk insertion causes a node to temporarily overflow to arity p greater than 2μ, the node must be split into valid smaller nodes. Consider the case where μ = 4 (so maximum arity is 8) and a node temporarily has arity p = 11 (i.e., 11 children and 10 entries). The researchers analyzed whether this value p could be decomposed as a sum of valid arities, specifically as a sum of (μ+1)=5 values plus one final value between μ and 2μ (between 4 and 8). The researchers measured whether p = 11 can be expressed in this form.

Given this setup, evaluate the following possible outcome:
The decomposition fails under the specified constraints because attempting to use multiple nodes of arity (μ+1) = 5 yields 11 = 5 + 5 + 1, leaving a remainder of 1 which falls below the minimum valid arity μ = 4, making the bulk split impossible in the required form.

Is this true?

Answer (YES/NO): NO